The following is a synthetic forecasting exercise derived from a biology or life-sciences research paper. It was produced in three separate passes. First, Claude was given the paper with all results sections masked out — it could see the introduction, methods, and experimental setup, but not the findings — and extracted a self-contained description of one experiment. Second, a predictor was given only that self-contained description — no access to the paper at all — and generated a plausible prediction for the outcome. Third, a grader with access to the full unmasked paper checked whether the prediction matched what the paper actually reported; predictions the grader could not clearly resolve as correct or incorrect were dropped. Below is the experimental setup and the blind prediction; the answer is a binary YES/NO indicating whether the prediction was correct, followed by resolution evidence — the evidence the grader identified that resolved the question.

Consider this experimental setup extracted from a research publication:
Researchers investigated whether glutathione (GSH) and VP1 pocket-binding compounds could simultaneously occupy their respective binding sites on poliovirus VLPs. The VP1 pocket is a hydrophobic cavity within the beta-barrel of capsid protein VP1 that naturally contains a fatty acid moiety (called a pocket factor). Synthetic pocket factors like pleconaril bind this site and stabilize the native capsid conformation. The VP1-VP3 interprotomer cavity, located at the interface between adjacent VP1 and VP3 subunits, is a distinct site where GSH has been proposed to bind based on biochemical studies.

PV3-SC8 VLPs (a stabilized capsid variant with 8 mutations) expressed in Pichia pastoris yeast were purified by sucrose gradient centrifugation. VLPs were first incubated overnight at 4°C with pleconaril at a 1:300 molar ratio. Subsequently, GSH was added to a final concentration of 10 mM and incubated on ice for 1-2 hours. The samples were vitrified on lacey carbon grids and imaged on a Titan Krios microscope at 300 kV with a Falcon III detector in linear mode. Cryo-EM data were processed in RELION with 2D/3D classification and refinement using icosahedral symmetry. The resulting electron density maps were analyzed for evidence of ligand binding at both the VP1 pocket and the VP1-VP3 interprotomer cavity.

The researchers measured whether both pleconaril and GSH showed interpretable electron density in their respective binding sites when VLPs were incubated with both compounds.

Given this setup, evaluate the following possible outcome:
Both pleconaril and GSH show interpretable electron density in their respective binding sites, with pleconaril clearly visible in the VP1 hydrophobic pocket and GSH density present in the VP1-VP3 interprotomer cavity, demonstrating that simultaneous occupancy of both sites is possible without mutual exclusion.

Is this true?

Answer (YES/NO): YES